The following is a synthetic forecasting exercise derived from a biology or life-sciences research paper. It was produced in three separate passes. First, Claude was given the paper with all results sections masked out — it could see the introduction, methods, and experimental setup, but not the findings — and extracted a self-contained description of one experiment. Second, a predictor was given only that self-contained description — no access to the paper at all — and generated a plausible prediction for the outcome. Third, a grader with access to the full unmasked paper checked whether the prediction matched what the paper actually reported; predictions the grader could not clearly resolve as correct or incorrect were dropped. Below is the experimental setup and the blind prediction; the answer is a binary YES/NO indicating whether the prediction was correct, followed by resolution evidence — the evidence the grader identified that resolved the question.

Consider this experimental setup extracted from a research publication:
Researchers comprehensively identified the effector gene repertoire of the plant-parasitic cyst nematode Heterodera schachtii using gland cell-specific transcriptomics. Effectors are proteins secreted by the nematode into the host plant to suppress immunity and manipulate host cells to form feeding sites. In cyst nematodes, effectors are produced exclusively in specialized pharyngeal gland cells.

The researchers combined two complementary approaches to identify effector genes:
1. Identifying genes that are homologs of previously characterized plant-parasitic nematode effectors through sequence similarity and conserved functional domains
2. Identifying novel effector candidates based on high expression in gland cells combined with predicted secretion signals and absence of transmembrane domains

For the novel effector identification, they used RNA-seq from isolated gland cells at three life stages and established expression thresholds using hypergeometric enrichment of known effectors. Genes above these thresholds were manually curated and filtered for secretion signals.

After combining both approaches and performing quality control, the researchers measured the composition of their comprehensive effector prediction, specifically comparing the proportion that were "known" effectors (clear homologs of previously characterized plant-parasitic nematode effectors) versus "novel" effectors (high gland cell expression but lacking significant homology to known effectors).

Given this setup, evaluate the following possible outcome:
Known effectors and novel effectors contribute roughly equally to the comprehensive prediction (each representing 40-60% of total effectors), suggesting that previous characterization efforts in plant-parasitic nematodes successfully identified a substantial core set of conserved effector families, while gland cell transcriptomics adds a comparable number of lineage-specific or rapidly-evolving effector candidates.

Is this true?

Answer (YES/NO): YES